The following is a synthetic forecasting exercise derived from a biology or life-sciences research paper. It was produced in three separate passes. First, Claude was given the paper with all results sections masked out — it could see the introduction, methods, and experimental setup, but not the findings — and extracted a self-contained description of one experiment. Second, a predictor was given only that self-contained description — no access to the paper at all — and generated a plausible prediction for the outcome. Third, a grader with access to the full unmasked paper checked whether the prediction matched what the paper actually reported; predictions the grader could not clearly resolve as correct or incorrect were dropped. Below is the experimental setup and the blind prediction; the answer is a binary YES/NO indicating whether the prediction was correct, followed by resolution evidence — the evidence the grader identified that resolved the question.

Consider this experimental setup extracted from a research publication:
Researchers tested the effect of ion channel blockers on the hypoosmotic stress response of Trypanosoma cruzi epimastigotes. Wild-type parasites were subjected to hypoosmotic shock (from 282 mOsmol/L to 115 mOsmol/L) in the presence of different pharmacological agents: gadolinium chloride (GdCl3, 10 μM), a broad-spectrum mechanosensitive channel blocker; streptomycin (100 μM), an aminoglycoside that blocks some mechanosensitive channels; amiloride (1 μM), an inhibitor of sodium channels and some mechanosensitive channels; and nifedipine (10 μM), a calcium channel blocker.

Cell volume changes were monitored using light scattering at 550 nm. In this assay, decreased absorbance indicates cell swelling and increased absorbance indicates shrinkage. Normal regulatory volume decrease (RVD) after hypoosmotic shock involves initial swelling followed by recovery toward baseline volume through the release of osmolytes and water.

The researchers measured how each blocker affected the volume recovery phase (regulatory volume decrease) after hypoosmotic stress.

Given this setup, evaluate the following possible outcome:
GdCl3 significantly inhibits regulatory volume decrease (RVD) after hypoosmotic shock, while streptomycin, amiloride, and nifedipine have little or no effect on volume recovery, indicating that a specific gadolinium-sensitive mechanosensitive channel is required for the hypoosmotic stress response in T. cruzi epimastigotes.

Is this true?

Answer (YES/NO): NO